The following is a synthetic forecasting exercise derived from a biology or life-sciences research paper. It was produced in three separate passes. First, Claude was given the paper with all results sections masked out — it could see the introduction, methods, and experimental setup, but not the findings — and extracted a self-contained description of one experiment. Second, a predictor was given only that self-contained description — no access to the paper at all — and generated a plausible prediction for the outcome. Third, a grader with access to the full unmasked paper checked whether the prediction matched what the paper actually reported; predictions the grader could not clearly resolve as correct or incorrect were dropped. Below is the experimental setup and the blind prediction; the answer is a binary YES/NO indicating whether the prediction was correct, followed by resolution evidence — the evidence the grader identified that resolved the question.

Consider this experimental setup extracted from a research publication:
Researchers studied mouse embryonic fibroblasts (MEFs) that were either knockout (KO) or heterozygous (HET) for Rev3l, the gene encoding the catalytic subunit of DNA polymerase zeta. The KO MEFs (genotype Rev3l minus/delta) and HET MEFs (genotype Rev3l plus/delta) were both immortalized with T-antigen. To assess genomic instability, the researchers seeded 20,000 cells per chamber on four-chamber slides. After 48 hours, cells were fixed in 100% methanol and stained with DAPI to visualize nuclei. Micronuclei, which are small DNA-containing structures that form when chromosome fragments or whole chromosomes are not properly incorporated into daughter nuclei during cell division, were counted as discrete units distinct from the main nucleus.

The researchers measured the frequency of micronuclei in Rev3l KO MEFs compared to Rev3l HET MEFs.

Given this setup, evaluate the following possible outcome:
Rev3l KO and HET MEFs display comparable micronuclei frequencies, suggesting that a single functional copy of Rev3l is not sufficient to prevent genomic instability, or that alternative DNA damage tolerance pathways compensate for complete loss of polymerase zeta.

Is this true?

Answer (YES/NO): NO